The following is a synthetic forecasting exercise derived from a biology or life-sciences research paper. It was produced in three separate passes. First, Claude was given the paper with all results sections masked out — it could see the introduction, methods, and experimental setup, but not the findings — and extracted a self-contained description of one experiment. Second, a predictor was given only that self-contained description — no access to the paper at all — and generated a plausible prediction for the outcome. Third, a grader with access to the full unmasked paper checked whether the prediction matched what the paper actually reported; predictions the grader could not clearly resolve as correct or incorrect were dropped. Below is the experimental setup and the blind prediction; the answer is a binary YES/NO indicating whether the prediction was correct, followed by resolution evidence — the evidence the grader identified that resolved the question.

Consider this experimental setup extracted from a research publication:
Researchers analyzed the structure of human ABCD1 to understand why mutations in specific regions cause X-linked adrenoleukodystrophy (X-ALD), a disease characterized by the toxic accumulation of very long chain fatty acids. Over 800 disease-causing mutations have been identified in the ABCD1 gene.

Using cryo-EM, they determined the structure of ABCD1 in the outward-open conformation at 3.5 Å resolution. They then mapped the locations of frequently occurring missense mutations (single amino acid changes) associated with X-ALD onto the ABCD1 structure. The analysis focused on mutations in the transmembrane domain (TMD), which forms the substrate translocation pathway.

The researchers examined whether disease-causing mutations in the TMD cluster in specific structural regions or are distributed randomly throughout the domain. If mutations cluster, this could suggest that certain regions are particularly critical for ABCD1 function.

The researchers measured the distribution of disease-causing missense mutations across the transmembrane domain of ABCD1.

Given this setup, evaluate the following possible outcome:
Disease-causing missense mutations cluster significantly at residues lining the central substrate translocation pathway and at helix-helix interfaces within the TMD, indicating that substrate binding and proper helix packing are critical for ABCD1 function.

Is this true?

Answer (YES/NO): NO